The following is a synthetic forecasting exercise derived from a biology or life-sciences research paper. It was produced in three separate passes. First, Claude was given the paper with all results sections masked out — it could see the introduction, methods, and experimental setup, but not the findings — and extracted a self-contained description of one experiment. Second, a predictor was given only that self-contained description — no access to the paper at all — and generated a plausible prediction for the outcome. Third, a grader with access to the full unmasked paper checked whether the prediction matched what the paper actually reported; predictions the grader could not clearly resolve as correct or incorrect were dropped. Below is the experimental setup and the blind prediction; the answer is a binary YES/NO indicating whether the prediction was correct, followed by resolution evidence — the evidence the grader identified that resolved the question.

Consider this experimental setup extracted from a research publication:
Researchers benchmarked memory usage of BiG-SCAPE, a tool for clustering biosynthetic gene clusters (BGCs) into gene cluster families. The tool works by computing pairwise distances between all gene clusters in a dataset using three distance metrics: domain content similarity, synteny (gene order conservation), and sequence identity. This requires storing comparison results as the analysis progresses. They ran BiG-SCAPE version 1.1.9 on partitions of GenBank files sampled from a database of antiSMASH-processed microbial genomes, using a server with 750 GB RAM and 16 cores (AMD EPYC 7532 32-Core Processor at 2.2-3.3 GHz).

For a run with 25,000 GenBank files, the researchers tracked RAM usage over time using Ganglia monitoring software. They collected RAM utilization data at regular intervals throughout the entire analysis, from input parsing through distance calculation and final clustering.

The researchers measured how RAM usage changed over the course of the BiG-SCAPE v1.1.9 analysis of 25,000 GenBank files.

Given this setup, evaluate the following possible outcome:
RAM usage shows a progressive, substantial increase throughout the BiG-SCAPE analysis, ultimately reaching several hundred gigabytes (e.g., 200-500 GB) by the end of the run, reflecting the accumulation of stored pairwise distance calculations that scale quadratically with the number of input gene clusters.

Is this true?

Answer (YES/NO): NO